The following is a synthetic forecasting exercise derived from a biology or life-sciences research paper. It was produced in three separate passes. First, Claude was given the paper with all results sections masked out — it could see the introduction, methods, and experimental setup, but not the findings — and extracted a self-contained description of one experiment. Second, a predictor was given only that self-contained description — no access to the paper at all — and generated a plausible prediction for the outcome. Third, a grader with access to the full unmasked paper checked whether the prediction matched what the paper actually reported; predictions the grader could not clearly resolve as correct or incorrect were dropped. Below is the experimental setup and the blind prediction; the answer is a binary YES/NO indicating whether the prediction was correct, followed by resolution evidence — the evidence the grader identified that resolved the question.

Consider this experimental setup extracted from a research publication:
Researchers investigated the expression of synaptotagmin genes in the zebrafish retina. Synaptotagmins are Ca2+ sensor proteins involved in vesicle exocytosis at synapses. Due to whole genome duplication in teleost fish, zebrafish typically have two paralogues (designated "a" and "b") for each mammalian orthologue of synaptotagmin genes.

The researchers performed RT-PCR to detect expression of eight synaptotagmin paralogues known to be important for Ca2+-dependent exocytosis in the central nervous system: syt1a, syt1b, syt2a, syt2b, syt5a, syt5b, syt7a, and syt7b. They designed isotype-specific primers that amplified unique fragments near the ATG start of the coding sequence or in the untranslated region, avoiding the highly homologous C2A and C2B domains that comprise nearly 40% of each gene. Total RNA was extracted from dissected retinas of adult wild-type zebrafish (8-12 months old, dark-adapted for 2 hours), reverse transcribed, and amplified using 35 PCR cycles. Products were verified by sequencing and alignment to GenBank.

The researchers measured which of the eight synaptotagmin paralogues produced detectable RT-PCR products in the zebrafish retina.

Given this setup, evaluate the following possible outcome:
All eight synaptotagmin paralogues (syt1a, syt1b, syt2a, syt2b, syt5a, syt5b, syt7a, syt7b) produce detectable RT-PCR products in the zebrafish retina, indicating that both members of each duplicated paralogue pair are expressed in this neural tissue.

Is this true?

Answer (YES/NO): NO